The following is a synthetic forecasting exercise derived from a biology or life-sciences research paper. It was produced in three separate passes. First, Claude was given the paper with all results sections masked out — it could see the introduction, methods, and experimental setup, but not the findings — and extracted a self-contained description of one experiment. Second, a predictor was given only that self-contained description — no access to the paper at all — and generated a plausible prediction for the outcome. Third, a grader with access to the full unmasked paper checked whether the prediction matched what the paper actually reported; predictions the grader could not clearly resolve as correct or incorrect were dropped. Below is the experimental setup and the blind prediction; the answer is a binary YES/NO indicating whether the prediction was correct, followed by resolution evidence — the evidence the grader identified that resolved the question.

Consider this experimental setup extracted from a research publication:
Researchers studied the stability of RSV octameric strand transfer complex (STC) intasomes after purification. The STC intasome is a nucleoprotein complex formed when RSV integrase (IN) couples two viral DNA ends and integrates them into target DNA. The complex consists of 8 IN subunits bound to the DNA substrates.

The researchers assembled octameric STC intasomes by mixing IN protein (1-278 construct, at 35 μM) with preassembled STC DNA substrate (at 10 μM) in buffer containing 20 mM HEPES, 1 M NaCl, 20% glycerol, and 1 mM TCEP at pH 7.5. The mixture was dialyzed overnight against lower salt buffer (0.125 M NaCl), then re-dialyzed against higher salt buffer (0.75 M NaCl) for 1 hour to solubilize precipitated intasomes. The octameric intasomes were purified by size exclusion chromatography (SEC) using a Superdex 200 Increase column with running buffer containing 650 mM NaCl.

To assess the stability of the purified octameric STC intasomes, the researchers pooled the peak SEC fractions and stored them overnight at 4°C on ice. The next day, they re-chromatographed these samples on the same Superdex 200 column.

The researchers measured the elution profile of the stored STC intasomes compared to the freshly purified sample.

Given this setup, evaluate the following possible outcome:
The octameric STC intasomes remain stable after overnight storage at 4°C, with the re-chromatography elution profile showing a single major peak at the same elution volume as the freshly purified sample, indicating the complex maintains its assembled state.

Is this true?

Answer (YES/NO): YES